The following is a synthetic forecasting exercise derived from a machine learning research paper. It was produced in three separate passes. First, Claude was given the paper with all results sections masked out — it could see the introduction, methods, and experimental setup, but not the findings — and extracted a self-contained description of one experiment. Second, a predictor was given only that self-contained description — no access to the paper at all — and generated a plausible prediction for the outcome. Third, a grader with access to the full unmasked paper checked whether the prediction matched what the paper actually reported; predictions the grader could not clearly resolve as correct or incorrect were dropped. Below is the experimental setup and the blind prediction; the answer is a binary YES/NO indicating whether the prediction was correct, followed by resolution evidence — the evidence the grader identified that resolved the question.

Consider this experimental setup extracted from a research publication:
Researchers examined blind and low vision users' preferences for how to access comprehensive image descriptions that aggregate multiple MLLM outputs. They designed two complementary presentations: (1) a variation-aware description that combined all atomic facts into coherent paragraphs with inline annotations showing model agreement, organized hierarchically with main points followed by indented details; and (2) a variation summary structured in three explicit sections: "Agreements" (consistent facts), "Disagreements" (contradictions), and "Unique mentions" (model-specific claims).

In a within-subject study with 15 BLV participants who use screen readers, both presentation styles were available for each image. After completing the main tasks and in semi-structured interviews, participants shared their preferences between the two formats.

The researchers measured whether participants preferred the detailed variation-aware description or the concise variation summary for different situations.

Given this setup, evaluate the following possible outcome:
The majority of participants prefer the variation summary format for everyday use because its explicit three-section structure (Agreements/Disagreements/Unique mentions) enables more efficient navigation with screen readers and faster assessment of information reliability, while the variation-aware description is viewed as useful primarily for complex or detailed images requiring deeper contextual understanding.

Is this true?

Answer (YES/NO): YES